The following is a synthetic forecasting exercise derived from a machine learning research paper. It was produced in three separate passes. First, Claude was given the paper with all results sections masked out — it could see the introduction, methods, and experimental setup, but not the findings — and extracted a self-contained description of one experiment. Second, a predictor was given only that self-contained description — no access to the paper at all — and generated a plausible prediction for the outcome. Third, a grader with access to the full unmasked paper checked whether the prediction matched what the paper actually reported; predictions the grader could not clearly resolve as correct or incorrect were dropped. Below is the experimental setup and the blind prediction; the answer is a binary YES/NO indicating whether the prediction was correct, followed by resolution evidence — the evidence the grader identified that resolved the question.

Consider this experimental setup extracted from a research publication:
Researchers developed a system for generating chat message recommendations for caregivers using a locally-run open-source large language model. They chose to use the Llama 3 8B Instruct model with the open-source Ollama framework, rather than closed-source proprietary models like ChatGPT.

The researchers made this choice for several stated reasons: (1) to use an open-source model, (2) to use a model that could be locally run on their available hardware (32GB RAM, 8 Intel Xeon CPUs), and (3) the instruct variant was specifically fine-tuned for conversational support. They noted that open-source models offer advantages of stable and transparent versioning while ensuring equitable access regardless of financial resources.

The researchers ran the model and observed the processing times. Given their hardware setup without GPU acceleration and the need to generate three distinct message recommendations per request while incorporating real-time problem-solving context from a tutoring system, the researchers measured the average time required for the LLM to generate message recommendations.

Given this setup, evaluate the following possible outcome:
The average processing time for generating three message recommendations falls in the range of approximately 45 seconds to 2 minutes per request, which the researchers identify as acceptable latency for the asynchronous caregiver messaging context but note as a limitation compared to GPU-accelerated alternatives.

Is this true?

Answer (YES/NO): NO